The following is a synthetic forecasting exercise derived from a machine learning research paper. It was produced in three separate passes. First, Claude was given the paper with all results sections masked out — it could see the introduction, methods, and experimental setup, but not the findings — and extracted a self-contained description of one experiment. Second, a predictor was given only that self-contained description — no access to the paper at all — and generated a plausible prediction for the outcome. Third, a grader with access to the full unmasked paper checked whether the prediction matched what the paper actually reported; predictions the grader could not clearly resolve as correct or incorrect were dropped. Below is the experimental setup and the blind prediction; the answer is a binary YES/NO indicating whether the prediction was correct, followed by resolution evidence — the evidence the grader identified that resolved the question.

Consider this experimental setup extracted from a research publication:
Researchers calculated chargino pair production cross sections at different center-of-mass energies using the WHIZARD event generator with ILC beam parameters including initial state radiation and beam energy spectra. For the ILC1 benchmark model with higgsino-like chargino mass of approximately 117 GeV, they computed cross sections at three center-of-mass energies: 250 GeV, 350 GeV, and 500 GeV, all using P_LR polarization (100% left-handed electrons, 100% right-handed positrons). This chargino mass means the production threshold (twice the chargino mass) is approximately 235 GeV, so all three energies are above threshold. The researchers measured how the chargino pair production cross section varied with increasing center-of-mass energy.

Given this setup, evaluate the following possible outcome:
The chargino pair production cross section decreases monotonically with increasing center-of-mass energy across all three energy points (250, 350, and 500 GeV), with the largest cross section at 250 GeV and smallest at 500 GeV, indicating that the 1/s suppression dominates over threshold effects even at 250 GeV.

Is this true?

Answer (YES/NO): NO